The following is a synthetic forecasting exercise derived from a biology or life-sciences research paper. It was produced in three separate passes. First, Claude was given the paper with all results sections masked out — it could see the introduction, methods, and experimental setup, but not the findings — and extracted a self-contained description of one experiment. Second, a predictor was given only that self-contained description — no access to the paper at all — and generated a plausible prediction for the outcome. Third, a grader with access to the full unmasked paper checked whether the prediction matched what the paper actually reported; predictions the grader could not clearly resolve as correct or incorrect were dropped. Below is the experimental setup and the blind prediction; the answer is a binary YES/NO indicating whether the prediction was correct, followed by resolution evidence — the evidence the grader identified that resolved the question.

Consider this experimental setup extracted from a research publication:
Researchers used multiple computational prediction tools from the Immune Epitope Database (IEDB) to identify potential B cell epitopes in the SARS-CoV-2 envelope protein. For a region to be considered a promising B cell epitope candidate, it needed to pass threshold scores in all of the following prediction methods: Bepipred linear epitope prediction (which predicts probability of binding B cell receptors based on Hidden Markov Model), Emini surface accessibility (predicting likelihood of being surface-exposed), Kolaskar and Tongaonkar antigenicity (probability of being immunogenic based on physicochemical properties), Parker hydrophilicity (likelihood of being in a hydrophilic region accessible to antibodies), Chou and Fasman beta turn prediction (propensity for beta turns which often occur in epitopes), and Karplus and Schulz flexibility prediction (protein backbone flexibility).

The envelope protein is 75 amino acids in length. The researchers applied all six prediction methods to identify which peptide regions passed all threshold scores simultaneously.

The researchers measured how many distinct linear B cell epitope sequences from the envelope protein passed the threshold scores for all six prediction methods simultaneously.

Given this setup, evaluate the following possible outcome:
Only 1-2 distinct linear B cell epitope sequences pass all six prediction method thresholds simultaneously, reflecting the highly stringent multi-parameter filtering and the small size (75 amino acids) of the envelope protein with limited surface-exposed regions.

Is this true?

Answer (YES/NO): YES